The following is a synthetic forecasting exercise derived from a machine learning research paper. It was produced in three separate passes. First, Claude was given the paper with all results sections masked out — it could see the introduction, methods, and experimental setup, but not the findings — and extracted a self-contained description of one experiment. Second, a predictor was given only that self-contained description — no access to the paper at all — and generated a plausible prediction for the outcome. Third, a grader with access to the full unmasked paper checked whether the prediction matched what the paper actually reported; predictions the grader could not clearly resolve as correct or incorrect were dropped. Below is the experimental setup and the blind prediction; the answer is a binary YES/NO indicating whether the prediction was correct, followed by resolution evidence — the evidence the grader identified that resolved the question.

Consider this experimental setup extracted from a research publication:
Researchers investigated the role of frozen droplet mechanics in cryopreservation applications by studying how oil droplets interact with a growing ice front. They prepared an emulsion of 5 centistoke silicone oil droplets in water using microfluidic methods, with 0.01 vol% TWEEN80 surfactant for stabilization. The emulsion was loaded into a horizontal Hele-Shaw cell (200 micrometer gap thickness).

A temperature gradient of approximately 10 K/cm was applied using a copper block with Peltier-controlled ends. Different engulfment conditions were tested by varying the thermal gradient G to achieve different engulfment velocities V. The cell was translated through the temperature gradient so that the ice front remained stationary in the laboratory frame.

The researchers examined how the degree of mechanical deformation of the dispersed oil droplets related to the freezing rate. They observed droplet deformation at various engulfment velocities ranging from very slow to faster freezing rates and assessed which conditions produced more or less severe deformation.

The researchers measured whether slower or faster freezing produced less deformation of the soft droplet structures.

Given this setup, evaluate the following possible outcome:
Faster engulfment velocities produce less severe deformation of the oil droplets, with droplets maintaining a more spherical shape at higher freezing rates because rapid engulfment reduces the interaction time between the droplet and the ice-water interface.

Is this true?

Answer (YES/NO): YES